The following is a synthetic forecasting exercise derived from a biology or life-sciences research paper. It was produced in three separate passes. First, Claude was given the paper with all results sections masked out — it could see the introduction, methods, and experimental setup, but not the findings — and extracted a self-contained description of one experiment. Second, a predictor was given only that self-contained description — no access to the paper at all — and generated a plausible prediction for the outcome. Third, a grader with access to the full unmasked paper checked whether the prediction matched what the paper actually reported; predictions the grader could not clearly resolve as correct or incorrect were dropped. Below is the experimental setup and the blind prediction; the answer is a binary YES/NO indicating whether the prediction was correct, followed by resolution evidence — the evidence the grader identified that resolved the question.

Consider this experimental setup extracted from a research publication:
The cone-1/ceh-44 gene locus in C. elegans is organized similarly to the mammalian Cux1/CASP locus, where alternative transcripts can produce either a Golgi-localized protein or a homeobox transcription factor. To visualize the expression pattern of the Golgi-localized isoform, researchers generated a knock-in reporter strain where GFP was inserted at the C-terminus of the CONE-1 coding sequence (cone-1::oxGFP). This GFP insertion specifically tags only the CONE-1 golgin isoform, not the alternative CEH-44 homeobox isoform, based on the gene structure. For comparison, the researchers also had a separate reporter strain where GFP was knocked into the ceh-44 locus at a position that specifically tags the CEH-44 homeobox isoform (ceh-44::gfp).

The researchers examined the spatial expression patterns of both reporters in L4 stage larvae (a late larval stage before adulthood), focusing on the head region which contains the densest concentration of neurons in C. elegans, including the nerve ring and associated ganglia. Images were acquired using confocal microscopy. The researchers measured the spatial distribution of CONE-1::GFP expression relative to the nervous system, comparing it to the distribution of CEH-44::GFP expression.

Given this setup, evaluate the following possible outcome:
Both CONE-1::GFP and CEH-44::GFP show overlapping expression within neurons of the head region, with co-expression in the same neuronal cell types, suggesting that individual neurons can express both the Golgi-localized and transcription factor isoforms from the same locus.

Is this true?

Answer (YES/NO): NO